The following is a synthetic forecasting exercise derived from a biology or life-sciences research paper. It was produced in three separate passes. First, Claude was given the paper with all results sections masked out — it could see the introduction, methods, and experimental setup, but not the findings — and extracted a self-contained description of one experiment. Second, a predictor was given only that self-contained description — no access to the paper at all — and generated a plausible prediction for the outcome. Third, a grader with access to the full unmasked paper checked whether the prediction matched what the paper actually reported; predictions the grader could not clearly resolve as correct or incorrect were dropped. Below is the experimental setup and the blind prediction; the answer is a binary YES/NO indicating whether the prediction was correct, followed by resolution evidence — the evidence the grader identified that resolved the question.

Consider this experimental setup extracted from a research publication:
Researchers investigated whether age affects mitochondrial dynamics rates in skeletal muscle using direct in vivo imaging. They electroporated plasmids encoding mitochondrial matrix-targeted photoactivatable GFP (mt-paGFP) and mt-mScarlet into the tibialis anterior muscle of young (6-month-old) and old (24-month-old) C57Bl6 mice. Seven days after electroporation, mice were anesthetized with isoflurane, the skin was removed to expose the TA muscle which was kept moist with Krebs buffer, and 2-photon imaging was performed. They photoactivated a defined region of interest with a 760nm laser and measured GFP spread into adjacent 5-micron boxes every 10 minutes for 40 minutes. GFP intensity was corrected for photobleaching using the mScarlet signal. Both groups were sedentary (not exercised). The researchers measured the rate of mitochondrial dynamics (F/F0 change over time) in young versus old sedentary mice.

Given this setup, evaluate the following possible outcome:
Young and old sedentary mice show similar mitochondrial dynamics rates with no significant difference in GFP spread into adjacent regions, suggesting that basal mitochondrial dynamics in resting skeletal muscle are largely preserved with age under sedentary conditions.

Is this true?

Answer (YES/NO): NO